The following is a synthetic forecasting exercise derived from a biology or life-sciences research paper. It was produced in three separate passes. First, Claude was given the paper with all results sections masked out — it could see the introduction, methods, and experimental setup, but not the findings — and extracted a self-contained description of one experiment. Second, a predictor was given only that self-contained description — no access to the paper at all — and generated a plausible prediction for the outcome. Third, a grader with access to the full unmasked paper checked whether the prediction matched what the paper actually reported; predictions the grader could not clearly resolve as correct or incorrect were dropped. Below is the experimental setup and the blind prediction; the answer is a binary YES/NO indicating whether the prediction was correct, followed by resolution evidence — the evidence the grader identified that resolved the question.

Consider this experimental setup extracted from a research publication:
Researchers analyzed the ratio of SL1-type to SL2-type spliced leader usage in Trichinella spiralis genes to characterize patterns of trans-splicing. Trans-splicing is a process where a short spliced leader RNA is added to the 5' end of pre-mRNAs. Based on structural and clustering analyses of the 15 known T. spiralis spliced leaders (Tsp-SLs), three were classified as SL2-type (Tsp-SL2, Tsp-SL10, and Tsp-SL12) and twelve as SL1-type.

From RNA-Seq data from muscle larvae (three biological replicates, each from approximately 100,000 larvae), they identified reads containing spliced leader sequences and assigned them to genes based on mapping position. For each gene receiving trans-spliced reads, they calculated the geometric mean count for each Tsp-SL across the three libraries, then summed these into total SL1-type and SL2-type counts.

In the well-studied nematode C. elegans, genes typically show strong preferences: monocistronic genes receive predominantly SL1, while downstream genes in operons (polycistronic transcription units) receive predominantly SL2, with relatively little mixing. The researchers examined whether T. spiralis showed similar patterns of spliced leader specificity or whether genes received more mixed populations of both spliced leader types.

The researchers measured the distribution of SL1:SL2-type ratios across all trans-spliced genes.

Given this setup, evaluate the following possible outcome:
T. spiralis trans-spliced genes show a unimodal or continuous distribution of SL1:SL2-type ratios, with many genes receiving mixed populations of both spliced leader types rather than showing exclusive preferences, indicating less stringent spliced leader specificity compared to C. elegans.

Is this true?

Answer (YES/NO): NO